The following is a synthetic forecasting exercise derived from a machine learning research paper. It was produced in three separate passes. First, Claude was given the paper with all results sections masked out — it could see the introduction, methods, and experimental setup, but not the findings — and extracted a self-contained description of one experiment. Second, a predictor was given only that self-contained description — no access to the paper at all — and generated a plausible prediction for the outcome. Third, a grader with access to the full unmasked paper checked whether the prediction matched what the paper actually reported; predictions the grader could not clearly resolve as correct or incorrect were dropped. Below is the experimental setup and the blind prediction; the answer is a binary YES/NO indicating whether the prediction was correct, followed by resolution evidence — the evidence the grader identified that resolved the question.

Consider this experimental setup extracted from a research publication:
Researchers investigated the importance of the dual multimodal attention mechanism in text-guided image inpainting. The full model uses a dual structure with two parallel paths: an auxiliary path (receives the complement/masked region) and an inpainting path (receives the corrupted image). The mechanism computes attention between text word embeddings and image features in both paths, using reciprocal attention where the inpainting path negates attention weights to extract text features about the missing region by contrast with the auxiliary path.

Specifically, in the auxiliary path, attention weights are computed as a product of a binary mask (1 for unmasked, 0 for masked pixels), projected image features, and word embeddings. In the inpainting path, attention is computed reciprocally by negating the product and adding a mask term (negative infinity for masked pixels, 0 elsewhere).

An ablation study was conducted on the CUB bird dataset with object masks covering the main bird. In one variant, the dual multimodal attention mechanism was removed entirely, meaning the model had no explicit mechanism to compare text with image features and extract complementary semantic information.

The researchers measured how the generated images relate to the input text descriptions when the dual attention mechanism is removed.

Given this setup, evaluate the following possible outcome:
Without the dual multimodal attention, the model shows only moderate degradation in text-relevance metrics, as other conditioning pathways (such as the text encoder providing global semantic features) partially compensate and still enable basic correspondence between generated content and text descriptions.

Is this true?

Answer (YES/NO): NO